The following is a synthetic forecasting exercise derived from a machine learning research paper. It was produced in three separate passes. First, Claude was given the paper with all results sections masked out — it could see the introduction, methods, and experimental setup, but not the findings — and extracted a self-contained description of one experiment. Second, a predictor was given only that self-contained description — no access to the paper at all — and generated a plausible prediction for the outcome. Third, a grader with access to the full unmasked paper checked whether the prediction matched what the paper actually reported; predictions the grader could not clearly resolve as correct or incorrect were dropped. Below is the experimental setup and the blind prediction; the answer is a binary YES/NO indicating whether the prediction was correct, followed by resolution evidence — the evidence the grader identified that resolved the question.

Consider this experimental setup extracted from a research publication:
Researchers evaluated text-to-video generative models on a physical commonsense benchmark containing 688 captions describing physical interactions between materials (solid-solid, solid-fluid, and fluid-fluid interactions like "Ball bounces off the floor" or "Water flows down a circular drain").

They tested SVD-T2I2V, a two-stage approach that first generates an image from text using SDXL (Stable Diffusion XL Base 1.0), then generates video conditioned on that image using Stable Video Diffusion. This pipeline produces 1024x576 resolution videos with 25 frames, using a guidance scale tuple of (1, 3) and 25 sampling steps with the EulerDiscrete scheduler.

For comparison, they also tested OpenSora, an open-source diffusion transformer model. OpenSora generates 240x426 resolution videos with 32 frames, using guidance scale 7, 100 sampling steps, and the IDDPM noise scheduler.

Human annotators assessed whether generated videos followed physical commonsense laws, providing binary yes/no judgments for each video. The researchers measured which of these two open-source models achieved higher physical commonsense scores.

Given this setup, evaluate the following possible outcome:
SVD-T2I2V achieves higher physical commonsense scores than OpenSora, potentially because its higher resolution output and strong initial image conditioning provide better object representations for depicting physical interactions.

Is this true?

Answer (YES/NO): YES